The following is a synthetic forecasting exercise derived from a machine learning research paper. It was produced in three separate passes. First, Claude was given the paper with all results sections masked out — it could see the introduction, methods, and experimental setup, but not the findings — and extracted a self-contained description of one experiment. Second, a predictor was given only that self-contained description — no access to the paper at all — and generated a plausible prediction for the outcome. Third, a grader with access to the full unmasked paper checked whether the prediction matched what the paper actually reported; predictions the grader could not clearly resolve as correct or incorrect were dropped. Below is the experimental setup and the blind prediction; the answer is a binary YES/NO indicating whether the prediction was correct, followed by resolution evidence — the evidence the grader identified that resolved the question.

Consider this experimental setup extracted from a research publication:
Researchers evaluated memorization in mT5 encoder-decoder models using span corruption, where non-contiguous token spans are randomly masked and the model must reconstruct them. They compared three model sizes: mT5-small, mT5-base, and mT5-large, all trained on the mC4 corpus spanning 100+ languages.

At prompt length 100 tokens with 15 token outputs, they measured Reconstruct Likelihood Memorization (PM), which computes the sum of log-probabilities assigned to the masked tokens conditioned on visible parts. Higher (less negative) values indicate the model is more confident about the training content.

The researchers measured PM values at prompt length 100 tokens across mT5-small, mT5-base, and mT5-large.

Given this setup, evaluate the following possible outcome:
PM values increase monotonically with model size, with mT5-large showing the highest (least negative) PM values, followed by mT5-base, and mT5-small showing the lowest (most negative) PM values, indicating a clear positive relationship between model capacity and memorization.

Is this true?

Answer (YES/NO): NO